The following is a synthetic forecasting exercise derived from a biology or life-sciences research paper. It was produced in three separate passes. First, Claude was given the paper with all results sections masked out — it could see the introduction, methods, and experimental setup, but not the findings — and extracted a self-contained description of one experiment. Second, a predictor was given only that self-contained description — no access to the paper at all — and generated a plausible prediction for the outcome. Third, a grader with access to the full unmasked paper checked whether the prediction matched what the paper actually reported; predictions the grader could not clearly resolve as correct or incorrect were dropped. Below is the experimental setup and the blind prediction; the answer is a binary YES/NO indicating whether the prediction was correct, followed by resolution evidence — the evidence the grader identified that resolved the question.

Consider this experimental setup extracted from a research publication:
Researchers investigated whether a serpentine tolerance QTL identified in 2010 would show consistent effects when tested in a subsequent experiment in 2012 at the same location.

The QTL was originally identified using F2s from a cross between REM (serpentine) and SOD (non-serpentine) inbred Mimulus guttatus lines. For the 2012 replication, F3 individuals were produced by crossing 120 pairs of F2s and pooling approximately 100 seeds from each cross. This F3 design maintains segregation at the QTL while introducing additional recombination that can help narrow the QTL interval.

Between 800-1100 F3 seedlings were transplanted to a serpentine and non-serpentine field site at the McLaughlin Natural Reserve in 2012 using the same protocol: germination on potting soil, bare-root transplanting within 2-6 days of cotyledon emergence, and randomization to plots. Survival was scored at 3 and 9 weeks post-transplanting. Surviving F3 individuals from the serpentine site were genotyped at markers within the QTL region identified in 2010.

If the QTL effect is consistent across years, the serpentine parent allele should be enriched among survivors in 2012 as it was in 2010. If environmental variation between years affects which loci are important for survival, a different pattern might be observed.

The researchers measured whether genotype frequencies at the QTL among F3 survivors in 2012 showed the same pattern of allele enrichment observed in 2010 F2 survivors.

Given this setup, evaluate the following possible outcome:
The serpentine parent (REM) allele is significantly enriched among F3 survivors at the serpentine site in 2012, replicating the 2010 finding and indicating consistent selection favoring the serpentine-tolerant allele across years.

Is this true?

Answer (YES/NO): YES